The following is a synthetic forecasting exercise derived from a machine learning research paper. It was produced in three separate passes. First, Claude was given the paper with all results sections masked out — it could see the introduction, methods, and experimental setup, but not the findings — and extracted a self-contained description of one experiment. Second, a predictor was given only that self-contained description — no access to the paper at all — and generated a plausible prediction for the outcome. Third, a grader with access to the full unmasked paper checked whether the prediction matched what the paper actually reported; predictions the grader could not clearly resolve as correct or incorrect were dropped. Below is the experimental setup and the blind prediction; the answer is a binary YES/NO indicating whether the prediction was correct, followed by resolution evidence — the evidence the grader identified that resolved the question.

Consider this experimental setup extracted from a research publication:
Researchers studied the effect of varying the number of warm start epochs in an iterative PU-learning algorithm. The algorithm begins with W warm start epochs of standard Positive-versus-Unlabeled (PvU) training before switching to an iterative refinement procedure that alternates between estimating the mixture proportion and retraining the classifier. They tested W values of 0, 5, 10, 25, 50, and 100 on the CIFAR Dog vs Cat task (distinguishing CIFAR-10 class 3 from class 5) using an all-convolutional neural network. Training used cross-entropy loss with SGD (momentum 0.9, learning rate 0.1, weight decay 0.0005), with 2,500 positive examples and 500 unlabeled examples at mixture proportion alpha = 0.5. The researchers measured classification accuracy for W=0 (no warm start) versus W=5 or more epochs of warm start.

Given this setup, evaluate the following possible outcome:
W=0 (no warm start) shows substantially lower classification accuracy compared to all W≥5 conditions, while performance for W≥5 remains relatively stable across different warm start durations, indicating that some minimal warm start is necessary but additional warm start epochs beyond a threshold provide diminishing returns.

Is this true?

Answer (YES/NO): YES